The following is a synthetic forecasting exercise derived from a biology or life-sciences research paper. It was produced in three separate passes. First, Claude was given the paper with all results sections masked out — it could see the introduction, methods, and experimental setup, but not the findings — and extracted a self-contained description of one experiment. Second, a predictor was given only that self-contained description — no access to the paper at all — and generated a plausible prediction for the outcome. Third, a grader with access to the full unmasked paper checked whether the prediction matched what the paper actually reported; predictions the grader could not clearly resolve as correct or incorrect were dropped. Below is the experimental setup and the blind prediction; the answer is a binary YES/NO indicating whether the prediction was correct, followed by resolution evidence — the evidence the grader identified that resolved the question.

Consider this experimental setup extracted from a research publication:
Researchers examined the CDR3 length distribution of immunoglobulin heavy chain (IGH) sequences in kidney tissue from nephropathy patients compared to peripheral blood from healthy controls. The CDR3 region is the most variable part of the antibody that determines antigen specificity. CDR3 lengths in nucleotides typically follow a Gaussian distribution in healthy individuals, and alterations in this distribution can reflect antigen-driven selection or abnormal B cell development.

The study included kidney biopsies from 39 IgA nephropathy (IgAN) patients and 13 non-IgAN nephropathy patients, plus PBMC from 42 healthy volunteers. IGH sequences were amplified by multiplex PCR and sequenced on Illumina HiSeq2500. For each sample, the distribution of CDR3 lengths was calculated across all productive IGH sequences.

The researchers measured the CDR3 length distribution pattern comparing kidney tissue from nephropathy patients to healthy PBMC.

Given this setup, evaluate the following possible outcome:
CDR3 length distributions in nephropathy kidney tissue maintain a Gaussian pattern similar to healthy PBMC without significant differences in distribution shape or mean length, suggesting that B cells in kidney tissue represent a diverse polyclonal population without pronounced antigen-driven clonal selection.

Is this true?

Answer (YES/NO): NO